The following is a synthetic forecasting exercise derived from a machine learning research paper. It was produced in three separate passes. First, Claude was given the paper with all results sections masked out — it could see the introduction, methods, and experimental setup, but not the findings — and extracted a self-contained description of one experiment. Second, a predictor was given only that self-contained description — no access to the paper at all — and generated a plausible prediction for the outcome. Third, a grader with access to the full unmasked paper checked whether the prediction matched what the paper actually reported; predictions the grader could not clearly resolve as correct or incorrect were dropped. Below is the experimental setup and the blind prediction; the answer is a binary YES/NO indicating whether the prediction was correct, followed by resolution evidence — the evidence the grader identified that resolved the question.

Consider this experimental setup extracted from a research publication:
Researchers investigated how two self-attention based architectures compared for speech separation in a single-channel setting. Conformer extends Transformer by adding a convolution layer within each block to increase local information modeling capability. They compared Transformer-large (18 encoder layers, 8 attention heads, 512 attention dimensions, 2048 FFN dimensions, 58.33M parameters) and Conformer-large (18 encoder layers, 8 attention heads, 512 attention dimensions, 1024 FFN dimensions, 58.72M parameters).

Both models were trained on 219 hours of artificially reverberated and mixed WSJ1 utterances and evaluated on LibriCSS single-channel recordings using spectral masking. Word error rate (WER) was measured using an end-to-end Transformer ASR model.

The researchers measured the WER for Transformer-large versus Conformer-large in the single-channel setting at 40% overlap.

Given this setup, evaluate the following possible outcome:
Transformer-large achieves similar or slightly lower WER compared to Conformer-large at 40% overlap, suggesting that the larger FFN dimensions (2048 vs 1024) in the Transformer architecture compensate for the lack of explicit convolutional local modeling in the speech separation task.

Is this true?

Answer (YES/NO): YES